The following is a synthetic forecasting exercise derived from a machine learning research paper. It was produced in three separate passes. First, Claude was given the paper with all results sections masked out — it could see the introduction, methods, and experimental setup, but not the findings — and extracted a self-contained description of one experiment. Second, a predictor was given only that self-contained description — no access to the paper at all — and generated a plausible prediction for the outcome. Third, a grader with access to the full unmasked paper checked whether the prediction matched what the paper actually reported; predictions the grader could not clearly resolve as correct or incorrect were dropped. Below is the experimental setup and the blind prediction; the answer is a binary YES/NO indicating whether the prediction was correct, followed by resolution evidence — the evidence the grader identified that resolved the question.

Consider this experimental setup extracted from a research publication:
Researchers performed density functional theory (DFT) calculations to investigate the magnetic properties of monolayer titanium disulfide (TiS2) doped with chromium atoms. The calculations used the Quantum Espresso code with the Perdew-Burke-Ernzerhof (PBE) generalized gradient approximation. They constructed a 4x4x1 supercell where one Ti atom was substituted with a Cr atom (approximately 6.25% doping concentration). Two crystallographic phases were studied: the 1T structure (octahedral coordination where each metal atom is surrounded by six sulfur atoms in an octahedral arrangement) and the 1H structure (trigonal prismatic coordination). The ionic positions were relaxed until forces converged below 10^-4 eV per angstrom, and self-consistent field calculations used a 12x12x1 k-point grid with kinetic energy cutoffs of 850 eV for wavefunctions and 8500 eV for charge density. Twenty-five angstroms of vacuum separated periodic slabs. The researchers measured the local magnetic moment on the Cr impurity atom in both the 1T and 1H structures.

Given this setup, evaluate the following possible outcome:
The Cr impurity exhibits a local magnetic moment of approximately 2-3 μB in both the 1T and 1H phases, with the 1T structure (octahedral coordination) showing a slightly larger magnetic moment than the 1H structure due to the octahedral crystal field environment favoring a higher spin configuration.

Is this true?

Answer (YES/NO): NO